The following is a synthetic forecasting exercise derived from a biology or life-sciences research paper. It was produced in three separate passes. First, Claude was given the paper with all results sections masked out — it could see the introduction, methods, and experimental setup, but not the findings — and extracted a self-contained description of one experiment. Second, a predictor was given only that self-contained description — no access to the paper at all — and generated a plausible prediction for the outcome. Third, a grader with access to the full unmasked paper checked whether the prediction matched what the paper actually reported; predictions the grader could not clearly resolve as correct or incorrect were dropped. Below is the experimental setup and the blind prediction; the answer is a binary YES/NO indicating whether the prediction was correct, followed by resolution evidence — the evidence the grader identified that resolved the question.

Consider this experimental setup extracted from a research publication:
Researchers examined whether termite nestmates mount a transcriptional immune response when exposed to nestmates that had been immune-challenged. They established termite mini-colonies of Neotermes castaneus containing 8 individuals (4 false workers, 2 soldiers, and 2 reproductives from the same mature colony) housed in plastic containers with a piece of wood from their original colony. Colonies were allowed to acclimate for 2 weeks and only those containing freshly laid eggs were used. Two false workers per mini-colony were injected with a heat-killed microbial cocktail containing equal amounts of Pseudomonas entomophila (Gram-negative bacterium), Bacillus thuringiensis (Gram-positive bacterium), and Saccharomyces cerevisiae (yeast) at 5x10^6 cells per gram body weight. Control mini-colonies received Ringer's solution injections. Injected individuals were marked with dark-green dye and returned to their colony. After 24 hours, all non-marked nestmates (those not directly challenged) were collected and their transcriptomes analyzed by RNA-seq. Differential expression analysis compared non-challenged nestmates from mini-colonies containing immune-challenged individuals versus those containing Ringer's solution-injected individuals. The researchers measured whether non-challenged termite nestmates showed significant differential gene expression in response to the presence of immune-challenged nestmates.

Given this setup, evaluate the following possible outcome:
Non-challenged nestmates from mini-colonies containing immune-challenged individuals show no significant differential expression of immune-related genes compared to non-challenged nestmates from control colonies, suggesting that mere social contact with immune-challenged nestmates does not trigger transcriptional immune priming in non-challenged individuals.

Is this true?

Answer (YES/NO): YES